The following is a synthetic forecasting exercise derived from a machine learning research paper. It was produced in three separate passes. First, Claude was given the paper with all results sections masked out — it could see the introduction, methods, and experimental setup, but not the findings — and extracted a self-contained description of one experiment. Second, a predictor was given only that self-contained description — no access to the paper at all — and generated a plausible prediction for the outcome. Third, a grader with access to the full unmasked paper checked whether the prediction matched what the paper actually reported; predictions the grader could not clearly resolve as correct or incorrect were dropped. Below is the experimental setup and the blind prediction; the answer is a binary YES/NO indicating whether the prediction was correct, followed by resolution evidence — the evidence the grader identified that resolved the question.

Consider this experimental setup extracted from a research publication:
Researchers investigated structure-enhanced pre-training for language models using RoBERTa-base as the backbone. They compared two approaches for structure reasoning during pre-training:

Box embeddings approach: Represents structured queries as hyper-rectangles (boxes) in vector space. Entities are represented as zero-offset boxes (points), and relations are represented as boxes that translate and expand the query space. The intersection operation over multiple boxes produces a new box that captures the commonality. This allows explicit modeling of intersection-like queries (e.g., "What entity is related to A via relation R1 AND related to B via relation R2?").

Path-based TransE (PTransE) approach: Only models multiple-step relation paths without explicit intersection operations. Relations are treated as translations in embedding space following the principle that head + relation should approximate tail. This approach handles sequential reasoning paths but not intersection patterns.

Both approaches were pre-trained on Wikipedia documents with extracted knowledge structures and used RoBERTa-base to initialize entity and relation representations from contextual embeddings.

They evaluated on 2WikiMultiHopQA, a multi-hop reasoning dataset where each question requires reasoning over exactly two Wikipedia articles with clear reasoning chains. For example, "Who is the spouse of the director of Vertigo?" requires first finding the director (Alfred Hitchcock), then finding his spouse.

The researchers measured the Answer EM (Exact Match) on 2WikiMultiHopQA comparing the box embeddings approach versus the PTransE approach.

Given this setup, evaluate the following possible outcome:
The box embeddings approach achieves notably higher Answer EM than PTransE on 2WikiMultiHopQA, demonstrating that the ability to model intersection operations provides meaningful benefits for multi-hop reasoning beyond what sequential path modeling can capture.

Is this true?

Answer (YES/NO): NO